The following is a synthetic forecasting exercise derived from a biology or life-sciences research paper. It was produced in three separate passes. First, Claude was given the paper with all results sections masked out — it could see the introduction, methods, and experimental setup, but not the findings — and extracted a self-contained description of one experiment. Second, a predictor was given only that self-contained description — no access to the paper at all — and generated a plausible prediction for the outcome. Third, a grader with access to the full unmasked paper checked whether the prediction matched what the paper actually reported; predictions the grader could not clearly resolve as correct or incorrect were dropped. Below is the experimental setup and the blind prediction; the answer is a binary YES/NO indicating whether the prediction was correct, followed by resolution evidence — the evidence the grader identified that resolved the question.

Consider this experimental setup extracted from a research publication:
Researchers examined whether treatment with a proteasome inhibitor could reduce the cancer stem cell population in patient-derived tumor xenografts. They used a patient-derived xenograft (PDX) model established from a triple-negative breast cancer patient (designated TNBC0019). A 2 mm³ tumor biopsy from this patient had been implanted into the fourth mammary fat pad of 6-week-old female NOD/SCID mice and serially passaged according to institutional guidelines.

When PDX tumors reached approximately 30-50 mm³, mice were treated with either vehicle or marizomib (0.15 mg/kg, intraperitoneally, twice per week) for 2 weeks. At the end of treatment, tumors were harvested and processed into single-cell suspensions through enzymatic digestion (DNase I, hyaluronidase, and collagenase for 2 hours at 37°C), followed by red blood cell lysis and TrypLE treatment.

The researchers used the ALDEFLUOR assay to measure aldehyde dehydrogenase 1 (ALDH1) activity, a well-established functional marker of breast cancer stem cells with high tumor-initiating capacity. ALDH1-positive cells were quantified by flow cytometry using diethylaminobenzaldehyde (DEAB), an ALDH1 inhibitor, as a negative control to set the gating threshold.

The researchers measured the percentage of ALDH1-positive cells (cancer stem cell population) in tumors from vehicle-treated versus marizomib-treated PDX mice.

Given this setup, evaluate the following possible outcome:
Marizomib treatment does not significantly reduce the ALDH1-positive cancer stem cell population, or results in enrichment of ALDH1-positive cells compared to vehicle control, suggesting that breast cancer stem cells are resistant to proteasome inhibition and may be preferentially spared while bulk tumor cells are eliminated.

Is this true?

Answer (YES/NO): NO